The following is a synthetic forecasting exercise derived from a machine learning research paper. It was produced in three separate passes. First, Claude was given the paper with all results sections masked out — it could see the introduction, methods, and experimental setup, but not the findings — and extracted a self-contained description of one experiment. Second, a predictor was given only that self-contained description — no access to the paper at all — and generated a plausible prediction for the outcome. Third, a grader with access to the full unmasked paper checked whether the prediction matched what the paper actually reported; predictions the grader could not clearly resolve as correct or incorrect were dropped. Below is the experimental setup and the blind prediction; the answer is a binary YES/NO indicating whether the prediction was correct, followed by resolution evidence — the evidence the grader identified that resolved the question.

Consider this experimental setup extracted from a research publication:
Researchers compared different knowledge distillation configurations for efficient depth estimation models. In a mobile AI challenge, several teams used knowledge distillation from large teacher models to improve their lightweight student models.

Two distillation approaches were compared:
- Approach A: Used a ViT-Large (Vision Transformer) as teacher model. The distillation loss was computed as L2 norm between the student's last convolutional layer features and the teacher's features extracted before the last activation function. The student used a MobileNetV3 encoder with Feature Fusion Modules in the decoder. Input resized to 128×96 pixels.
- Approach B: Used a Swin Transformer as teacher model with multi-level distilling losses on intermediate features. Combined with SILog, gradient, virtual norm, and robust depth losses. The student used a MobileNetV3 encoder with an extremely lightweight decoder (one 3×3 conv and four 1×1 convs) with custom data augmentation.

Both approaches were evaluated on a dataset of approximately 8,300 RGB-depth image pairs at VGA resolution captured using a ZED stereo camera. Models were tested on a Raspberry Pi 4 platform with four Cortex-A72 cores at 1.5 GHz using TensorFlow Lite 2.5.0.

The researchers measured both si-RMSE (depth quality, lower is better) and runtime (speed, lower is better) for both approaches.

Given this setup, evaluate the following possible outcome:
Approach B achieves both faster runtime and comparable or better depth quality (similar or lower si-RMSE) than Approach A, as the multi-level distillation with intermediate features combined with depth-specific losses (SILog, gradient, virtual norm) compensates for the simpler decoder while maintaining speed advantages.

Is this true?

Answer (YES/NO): NO